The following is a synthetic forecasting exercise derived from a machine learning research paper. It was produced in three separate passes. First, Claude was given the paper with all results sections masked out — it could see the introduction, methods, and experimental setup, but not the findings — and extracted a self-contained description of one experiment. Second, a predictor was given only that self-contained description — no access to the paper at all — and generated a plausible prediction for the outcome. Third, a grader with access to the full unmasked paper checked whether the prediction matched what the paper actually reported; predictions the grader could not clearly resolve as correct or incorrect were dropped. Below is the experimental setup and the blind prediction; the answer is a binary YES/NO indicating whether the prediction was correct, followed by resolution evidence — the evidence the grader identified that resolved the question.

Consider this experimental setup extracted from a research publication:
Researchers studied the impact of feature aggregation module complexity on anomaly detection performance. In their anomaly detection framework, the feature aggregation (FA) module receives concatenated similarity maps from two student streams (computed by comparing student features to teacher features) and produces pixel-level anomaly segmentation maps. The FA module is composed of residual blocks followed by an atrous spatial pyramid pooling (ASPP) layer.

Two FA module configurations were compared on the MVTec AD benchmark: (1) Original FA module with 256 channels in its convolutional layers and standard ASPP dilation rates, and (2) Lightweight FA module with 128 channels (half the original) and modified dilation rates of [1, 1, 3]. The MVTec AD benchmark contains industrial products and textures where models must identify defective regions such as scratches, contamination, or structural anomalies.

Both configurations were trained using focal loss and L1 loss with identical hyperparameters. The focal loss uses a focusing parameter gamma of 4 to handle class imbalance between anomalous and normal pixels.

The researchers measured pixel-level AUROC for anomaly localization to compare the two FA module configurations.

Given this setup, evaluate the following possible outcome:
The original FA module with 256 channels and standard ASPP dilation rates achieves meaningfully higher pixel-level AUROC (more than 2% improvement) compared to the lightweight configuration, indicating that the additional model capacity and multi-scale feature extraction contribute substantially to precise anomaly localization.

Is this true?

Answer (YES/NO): NO